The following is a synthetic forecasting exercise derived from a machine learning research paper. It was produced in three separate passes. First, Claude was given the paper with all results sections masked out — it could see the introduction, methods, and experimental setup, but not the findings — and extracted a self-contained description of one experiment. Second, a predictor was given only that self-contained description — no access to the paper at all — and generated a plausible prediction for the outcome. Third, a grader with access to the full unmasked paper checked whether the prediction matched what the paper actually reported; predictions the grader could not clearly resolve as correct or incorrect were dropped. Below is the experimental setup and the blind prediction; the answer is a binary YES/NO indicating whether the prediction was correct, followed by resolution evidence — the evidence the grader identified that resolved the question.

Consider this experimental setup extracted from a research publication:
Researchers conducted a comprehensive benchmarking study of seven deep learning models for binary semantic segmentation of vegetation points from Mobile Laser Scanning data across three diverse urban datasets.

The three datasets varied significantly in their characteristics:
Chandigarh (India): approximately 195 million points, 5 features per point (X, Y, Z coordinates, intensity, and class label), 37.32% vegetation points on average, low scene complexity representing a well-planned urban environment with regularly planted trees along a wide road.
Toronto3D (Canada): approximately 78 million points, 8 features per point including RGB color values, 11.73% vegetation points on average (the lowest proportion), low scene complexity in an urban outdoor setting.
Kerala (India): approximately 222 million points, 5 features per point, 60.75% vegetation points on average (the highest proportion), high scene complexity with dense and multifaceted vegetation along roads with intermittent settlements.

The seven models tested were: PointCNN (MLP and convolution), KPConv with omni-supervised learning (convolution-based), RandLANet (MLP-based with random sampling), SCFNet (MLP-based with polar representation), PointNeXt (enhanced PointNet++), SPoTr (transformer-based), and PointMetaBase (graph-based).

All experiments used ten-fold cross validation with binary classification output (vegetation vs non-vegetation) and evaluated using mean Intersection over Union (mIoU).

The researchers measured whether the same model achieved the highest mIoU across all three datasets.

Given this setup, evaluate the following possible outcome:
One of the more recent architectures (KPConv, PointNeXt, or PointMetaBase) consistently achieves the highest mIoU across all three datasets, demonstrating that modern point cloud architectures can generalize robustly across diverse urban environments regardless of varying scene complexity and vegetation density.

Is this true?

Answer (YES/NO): NO